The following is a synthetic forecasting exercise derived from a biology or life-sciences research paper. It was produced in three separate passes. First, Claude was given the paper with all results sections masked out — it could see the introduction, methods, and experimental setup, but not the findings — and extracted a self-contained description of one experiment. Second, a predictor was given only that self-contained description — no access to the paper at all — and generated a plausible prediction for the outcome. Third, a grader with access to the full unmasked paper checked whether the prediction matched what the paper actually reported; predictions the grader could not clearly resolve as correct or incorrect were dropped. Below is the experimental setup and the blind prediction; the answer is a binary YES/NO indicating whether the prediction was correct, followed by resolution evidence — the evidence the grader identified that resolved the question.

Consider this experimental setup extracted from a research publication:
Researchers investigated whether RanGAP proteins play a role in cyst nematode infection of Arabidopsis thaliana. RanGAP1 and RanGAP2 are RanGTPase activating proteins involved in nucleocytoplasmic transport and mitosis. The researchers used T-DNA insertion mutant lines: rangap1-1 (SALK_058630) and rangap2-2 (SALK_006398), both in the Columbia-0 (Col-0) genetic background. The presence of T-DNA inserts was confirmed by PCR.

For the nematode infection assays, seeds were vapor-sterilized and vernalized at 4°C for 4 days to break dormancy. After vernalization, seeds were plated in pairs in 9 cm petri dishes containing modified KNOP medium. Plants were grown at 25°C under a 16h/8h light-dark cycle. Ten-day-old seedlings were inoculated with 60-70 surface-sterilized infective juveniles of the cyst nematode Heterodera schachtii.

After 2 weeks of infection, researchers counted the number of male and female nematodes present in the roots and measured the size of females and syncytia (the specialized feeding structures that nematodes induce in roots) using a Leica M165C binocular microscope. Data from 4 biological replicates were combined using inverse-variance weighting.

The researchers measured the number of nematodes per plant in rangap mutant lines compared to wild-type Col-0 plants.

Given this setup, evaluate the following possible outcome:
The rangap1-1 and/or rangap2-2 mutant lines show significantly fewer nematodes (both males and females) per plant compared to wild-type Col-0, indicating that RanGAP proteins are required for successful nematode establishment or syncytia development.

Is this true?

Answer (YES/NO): NO